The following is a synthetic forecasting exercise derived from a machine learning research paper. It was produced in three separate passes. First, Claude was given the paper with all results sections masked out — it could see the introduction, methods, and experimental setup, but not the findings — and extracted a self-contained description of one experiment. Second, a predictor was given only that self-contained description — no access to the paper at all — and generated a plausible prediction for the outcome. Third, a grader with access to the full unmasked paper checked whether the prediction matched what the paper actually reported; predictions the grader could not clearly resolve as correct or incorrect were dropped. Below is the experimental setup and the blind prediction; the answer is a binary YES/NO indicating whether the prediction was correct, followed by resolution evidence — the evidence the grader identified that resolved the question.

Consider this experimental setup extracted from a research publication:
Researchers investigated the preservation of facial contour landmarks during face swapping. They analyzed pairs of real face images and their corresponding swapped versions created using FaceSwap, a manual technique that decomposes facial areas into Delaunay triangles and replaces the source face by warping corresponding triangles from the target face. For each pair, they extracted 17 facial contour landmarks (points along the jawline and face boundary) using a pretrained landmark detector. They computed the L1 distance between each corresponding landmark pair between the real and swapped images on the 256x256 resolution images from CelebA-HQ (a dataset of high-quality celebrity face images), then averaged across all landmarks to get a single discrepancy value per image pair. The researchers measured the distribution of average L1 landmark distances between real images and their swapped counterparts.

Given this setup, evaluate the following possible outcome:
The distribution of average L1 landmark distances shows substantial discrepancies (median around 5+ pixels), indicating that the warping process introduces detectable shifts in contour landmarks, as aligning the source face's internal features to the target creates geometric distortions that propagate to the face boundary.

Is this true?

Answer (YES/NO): NO